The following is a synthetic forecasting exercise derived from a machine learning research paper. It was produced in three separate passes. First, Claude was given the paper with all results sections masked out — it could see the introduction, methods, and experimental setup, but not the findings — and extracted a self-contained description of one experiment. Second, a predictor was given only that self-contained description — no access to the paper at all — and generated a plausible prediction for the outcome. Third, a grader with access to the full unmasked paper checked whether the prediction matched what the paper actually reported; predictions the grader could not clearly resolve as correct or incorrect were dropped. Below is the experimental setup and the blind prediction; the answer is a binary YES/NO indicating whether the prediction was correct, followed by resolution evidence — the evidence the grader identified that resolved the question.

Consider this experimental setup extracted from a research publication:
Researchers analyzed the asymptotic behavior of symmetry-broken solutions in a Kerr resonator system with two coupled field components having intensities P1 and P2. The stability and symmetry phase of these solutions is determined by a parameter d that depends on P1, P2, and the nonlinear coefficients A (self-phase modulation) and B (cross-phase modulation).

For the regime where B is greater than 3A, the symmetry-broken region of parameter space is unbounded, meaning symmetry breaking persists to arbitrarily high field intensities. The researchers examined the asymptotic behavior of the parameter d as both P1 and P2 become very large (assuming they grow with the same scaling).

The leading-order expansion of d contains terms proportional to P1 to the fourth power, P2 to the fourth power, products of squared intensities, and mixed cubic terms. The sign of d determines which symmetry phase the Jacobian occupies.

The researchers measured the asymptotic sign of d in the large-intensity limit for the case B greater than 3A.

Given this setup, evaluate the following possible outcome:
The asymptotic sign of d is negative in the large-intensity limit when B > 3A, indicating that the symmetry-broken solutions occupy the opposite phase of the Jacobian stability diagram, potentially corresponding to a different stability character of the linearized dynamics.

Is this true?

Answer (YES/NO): NO